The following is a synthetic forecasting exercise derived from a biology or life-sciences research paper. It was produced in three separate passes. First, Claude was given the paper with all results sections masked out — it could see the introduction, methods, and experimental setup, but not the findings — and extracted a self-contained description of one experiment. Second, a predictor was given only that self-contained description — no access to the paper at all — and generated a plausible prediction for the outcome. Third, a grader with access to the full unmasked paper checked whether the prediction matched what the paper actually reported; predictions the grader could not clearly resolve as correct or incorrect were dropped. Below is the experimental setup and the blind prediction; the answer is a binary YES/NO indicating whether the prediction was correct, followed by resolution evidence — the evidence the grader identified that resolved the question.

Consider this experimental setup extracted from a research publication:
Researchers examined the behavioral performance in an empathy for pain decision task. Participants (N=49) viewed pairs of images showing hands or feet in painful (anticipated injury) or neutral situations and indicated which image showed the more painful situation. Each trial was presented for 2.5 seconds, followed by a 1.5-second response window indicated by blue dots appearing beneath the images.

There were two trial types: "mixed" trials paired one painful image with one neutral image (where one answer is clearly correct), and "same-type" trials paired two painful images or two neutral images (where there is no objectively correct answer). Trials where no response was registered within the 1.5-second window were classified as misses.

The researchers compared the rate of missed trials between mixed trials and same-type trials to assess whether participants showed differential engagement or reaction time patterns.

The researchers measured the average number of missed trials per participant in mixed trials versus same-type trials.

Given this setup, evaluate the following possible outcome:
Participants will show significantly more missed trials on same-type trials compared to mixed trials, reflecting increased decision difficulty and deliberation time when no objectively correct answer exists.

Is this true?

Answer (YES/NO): YES